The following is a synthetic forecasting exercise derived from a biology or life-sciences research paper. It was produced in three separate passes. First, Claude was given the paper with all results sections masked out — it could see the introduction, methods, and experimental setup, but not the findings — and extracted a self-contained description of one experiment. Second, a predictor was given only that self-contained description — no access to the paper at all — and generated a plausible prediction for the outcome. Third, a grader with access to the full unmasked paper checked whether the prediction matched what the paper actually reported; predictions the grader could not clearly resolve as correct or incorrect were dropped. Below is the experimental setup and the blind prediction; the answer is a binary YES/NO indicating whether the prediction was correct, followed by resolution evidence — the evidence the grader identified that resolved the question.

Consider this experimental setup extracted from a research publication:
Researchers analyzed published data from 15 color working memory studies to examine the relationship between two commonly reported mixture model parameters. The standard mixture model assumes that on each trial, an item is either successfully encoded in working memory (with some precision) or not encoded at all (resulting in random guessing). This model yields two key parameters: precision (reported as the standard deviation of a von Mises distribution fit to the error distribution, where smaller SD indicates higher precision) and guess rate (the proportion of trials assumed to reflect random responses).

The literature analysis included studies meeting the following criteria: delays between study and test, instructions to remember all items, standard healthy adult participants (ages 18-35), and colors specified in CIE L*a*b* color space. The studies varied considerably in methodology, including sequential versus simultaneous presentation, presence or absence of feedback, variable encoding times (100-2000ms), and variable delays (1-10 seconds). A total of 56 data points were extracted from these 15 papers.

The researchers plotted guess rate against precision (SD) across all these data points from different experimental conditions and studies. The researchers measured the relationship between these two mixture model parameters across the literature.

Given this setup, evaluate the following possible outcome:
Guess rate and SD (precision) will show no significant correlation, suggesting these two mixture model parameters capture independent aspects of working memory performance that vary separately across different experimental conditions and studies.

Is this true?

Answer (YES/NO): NO